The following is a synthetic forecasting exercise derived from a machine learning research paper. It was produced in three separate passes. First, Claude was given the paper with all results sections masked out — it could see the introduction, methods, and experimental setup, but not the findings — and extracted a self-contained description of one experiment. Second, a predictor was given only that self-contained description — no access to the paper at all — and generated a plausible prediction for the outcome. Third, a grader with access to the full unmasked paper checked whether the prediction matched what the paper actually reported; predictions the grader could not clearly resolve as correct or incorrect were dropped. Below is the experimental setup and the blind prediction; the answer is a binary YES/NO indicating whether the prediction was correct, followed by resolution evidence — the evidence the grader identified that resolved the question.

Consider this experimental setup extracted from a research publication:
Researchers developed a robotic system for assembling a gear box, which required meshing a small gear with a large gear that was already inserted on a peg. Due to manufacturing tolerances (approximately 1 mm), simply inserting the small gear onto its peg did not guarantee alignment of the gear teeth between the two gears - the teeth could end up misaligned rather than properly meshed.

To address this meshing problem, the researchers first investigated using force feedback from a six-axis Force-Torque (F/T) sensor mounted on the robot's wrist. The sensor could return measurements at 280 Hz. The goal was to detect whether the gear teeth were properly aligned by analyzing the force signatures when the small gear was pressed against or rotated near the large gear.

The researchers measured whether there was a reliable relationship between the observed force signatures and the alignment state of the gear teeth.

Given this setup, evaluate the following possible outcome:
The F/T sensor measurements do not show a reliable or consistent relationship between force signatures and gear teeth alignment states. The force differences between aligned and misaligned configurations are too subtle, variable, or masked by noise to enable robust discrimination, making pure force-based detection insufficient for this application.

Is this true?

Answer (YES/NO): YES